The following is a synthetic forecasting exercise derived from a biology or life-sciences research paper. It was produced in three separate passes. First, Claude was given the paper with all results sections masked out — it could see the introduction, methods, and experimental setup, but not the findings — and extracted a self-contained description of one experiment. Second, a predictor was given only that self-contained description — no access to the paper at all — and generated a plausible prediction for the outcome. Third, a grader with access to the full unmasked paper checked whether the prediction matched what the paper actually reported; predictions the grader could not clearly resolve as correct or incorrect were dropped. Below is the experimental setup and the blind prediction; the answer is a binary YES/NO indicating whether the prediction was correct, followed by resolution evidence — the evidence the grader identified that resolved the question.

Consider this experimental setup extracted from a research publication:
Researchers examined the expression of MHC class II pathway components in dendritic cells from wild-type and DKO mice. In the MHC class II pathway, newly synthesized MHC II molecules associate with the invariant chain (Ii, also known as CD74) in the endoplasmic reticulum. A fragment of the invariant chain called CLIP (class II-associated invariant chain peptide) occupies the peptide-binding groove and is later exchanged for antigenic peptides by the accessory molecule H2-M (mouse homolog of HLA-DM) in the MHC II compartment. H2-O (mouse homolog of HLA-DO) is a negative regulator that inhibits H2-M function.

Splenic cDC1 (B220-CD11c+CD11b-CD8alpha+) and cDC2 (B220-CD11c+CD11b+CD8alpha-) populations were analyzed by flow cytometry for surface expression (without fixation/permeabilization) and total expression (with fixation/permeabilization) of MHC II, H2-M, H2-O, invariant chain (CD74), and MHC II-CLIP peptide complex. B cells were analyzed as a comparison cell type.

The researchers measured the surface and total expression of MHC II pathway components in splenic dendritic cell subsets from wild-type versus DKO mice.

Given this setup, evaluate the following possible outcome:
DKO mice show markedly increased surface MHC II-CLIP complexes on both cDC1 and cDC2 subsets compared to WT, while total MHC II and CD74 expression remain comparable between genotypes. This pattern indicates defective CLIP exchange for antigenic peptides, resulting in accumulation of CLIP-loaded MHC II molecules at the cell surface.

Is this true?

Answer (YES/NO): NO